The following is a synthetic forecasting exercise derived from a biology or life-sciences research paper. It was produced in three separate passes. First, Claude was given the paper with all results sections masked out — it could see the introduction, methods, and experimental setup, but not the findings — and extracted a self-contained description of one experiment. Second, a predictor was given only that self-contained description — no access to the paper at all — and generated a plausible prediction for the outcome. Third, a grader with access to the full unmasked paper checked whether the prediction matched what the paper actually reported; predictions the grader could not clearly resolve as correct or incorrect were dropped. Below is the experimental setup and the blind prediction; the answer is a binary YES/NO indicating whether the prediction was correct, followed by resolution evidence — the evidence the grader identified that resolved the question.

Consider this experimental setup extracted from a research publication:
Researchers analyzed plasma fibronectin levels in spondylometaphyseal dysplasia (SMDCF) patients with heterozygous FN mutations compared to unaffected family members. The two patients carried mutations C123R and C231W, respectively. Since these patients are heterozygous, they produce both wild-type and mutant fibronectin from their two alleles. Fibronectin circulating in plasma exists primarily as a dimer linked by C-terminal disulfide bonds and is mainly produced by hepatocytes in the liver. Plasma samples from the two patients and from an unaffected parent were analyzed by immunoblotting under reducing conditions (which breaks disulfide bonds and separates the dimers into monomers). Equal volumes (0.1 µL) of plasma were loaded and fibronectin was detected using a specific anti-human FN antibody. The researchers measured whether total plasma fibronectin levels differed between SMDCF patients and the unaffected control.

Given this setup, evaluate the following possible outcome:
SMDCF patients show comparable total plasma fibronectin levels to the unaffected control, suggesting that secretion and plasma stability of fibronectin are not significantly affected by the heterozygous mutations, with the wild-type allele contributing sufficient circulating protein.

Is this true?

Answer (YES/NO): NO